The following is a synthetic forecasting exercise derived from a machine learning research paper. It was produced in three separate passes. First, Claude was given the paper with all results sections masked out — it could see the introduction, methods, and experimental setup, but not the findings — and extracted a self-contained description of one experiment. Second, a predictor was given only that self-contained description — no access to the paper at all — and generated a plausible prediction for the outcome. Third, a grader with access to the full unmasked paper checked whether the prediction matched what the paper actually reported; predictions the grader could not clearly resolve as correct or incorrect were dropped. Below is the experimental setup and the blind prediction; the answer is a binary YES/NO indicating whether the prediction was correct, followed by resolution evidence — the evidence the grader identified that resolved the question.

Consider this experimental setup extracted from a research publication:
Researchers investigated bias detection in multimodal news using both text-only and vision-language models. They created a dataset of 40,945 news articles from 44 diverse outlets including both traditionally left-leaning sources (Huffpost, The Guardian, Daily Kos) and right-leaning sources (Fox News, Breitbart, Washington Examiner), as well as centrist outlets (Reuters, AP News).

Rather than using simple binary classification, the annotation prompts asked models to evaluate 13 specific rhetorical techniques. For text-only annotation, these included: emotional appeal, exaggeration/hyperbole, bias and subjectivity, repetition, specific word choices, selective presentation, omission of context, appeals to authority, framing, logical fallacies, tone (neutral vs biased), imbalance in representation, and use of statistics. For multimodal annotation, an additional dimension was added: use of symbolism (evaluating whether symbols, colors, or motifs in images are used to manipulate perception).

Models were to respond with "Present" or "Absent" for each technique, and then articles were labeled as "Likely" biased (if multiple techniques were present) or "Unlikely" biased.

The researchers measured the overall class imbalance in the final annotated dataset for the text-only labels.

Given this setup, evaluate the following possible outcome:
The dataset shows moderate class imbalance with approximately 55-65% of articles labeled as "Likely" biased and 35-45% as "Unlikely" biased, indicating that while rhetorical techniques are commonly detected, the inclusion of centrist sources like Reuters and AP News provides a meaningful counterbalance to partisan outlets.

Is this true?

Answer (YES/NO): NO